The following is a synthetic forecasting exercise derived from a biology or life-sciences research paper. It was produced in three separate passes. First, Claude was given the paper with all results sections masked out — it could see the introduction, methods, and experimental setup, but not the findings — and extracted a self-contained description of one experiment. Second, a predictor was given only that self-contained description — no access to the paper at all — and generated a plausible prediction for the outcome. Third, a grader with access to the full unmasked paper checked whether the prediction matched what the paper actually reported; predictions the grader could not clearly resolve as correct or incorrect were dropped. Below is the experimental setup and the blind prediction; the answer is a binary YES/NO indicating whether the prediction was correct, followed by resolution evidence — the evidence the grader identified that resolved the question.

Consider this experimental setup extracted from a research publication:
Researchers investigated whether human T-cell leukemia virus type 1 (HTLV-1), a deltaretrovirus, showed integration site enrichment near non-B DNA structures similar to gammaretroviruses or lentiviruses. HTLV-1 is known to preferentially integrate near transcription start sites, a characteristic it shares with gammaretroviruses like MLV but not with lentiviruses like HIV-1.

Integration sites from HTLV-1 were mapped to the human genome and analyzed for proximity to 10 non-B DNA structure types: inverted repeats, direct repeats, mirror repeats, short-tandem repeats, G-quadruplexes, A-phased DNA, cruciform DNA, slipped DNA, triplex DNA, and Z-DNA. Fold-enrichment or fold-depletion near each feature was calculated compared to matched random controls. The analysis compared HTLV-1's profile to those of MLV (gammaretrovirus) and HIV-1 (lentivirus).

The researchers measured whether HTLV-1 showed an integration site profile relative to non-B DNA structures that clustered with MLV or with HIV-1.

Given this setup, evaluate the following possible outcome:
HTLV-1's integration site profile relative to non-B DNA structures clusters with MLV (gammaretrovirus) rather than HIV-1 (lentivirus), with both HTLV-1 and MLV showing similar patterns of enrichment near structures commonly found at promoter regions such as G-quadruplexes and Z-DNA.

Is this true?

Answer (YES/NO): NO